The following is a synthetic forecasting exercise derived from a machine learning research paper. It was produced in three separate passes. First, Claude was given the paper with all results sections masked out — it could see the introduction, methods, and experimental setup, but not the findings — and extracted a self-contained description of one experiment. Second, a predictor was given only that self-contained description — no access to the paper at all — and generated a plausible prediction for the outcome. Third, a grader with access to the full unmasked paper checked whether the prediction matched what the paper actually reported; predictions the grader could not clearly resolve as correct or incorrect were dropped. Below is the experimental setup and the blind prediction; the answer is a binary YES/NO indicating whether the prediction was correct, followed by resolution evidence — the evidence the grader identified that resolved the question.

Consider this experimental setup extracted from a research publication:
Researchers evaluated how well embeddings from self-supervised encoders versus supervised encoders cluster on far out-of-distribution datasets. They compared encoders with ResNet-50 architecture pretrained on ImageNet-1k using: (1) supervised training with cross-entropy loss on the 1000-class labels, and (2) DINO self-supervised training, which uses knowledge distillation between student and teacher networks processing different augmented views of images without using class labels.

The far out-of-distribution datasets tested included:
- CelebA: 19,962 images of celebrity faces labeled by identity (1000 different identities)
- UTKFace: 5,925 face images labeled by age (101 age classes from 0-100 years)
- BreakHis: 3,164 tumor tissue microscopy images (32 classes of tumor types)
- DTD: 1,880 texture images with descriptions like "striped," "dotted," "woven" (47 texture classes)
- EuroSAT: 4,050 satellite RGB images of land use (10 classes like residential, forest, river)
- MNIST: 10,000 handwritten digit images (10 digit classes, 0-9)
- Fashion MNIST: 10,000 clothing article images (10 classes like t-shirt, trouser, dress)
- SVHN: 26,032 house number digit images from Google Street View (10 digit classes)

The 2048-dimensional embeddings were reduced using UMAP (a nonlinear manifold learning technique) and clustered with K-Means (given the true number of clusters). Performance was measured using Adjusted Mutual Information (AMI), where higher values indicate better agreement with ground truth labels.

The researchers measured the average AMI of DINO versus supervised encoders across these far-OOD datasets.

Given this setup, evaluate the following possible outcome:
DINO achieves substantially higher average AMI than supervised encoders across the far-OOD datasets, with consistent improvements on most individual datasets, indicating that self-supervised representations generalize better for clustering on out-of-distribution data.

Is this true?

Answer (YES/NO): NO